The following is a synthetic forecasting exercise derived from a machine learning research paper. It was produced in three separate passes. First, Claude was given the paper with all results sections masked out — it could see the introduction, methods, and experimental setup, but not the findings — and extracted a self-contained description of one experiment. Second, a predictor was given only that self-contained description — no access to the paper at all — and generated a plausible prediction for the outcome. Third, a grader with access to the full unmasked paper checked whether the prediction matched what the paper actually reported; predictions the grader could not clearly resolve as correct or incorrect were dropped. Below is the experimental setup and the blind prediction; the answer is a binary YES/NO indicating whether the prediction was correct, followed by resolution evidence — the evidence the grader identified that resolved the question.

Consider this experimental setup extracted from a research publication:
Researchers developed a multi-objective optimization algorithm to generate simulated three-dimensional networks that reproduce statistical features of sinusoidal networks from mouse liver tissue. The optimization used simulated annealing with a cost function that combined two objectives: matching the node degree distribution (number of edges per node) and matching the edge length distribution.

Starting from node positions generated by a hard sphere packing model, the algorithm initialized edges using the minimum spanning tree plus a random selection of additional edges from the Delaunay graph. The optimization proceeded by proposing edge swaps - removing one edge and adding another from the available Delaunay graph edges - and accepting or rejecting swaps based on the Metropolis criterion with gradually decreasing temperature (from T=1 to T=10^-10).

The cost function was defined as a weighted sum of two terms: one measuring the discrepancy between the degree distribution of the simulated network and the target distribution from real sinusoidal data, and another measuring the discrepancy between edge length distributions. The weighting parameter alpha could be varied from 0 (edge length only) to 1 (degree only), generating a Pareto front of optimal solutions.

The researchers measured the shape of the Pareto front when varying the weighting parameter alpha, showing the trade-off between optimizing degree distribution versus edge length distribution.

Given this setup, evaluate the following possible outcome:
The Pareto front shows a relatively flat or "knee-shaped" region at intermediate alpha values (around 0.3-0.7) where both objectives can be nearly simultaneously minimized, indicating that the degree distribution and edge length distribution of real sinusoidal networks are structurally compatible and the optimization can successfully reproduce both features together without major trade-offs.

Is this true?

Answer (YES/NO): YES